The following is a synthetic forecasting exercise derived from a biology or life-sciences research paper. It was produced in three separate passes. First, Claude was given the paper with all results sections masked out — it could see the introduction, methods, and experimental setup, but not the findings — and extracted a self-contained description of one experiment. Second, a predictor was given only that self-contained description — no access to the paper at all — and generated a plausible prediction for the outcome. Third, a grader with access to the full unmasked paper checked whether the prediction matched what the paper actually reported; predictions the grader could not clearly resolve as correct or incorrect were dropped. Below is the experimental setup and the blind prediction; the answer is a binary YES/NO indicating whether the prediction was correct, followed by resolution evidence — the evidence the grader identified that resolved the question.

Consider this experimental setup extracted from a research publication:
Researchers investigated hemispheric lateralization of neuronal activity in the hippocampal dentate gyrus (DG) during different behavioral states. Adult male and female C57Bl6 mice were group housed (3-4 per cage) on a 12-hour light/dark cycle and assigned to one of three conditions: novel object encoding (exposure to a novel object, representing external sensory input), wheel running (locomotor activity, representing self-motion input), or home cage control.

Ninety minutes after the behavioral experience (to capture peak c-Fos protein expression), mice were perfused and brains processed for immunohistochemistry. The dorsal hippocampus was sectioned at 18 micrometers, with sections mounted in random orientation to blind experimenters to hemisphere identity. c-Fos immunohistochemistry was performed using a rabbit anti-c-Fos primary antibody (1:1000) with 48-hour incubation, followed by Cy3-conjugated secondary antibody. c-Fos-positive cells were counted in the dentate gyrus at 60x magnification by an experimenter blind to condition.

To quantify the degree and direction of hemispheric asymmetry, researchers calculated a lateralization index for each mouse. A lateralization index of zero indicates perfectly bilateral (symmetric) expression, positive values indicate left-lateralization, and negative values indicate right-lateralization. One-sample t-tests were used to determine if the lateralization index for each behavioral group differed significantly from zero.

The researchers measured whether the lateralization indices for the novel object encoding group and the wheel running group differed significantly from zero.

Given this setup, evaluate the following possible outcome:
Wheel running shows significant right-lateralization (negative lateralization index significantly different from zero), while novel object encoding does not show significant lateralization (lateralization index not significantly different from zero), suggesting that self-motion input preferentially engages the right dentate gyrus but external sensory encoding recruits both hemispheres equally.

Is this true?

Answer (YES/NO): NO